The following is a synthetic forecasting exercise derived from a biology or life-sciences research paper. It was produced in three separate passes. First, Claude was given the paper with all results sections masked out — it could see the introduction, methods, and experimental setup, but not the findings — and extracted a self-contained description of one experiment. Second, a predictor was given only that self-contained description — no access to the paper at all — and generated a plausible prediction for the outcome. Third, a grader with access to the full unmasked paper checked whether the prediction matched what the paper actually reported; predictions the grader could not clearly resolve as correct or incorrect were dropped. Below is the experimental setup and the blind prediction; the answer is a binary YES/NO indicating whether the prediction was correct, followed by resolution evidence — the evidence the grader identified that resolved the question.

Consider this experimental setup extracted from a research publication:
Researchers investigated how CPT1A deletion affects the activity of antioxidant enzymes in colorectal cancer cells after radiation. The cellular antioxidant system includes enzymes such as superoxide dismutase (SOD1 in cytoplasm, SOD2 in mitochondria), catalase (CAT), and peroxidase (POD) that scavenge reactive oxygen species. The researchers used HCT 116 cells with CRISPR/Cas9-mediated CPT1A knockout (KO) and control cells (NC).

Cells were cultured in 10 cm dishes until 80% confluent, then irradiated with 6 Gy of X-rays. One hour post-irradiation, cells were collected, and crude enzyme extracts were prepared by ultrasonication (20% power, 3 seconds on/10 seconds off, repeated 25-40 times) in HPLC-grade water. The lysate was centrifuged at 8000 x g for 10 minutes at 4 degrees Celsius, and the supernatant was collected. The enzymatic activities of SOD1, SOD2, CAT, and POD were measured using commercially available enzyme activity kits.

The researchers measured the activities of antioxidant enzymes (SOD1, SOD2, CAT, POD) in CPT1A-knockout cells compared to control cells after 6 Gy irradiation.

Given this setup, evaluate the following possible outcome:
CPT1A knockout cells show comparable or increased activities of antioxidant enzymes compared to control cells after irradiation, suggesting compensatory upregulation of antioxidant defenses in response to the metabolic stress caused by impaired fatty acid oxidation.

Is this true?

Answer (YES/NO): YES